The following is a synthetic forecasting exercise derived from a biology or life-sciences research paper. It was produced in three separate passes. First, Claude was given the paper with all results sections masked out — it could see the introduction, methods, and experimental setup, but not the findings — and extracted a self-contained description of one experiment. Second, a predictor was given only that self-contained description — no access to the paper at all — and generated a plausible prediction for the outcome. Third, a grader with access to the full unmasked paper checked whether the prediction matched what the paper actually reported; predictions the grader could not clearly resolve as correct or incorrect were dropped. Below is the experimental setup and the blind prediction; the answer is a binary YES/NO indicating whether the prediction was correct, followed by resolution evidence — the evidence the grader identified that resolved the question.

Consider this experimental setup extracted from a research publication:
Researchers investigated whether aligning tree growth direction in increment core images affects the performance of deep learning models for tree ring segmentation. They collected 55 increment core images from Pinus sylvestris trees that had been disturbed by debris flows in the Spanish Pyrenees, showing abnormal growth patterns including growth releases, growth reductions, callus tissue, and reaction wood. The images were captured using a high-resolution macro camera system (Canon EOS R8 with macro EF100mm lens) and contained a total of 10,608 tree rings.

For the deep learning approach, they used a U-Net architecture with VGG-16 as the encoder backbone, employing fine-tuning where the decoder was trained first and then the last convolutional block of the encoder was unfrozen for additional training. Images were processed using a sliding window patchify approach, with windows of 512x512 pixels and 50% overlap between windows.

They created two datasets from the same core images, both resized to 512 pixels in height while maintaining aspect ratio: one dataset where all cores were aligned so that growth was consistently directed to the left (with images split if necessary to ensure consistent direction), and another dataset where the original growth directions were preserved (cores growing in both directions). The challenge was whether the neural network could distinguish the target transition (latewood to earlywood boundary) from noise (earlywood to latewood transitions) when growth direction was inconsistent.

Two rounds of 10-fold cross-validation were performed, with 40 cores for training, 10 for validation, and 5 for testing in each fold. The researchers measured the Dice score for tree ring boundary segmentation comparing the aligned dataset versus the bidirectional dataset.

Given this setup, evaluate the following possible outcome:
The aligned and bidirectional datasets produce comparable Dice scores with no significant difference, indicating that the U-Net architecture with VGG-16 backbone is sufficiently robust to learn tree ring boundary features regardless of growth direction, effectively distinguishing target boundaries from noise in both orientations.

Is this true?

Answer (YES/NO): NO